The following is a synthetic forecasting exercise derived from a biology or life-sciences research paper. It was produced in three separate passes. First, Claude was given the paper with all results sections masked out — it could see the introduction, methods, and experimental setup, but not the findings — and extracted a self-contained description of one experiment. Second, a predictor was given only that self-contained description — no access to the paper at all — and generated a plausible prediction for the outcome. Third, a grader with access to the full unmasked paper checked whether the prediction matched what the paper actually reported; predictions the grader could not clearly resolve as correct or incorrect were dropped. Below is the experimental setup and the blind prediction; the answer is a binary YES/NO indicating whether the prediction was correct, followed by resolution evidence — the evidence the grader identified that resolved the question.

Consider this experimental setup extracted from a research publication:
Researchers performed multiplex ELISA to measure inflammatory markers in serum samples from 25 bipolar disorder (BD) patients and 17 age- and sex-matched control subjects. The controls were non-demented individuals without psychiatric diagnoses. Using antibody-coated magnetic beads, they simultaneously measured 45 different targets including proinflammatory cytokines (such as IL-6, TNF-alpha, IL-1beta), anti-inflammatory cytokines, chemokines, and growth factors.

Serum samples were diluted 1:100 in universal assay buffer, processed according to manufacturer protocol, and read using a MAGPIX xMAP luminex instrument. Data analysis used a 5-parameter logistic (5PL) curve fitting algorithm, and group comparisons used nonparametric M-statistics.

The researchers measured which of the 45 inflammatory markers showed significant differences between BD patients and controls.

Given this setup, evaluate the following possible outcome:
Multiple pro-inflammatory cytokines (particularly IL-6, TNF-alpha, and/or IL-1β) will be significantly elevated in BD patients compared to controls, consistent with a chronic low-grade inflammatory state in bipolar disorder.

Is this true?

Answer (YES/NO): YES